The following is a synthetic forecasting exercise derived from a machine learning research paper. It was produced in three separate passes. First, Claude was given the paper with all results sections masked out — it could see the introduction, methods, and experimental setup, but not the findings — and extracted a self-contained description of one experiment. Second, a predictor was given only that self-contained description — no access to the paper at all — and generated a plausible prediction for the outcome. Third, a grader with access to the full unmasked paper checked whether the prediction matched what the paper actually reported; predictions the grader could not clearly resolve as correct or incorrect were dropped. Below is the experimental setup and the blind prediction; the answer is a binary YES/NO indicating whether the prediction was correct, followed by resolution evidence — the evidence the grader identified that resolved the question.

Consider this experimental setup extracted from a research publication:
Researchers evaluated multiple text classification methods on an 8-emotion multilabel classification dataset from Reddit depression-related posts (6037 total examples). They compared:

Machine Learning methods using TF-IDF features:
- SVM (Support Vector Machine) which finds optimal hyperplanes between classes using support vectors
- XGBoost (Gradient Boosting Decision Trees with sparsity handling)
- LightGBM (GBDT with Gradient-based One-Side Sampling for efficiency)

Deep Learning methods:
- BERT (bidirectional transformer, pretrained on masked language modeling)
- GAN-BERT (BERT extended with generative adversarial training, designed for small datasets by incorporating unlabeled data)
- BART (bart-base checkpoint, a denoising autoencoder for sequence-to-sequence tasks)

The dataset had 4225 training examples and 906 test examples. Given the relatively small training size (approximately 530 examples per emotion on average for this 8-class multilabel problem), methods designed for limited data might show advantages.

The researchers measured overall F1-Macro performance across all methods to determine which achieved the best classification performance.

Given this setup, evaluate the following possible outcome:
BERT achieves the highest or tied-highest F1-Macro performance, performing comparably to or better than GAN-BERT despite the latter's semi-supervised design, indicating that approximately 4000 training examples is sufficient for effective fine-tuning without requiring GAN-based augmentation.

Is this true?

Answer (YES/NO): NO